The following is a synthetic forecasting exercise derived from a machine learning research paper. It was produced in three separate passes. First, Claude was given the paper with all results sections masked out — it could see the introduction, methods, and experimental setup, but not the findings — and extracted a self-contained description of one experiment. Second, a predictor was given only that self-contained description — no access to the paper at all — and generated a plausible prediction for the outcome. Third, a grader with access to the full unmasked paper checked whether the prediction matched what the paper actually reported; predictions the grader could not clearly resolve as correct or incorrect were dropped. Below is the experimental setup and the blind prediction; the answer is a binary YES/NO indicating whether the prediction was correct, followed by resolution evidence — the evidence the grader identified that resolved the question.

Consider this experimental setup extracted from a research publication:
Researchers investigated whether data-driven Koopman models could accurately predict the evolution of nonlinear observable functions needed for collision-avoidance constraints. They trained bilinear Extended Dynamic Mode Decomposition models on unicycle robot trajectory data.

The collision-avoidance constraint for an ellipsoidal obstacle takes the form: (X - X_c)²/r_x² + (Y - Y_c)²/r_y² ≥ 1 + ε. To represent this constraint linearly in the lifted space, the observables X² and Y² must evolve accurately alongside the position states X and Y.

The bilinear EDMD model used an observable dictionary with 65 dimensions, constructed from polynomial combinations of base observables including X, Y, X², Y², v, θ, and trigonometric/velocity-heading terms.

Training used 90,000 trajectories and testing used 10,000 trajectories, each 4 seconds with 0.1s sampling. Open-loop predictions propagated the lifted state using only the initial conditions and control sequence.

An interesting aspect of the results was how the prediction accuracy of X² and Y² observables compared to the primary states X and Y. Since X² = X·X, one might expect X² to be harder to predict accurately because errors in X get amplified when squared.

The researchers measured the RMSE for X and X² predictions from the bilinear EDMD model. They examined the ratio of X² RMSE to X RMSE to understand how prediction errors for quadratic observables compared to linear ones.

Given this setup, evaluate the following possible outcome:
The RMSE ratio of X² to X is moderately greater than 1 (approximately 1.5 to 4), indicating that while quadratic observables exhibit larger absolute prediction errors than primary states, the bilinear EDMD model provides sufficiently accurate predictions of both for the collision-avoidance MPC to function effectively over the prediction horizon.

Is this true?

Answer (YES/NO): NO